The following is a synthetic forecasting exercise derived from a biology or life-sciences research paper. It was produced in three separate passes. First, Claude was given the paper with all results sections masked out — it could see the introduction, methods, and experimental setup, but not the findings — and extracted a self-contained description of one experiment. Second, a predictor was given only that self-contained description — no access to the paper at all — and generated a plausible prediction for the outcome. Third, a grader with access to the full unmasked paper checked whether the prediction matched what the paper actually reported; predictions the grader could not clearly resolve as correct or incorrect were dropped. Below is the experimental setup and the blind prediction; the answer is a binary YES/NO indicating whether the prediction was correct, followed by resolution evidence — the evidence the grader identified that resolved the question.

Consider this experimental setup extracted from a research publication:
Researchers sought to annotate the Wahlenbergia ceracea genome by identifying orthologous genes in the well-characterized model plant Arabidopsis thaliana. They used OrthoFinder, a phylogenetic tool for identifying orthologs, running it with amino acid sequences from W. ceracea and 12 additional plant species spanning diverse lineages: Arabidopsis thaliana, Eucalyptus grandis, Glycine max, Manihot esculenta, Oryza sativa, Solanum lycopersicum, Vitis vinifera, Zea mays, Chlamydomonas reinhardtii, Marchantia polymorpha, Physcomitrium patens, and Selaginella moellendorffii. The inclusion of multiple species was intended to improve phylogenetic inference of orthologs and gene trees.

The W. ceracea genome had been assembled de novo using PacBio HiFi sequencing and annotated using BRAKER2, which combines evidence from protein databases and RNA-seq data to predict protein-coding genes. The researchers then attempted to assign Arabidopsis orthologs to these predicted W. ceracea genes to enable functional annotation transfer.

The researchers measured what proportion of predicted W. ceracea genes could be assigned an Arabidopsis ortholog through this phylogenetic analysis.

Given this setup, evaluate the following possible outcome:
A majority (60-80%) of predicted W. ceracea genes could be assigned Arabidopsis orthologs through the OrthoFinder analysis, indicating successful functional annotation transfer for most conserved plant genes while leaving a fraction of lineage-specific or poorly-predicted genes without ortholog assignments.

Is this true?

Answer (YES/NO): NO